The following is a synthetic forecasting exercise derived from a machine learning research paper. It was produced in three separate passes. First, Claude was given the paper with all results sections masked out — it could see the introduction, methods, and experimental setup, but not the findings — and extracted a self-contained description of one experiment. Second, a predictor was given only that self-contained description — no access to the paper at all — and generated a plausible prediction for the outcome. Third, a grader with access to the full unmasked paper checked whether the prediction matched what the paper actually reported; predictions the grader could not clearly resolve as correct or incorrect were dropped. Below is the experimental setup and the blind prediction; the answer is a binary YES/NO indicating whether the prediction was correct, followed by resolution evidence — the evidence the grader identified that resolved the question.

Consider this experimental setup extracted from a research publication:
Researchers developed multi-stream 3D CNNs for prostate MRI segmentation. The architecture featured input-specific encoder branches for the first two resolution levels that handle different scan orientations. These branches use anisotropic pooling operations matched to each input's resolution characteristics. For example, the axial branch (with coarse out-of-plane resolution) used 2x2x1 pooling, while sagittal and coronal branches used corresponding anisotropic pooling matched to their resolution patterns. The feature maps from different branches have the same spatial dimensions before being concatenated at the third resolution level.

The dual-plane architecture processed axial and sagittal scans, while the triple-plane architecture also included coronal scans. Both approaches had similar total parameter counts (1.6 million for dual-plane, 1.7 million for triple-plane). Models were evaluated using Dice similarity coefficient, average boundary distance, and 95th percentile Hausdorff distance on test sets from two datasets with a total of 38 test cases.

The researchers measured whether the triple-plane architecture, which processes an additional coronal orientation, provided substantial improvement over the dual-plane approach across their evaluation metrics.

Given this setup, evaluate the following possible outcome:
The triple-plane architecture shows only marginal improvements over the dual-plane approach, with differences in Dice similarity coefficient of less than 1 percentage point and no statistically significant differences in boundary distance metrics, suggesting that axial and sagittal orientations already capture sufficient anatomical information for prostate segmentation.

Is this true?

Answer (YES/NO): NO